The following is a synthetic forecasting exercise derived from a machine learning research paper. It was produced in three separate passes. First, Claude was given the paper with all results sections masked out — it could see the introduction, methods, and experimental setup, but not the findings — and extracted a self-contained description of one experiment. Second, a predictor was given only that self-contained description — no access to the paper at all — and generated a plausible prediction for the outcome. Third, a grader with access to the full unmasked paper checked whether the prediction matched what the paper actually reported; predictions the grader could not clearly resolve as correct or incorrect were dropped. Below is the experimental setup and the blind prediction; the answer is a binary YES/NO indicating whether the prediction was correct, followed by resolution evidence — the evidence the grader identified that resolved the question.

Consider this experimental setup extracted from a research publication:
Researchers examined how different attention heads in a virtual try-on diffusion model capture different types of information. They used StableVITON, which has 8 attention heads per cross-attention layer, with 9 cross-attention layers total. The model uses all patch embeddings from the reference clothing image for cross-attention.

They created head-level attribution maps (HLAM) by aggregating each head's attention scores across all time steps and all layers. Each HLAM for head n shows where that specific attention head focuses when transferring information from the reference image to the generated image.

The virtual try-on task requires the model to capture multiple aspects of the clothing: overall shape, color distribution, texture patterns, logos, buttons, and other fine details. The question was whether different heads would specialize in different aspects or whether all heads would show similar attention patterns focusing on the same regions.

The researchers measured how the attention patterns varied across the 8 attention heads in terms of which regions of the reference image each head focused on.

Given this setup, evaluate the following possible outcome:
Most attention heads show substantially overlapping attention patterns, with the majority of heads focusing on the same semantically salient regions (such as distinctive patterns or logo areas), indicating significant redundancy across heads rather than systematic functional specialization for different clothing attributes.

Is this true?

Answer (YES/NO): NO